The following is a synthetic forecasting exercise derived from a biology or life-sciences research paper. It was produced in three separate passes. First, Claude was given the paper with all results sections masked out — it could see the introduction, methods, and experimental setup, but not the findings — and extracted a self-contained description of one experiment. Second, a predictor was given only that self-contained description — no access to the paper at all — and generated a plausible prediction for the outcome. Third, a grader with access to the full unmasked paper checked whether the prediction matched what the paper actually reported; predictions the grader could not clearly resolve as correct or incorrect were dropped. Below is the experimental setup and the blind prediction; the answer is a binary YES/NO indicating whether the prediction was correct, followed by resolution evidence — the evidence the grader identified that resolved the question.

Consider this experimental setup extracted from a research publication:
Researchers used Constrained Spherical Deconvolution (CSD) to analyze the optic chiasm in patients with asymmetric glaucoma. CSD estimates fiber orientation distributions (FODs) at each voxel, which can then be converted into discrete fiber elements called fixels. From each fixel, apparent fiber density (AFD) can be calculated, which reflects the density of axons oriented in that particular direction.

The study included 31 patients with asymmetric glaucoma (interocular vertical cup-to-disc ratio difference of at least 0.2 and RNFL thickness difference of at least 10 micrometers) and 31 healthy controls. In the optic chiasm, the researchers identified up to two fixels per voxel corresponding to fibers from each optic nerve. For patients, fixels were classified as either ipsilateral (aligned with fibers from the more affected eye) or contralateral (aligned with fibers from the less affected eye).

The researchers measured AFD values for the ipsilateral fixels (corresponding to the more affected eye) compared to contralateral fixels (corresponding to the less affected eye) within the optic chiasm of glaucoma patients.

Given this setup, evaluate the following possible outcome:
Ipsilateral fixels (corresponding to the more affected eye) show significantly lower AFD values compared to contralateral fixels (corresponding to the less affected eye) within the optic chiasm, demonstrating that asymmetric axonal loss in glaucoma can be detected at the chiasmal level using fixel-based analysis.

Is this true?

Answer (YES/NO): YES